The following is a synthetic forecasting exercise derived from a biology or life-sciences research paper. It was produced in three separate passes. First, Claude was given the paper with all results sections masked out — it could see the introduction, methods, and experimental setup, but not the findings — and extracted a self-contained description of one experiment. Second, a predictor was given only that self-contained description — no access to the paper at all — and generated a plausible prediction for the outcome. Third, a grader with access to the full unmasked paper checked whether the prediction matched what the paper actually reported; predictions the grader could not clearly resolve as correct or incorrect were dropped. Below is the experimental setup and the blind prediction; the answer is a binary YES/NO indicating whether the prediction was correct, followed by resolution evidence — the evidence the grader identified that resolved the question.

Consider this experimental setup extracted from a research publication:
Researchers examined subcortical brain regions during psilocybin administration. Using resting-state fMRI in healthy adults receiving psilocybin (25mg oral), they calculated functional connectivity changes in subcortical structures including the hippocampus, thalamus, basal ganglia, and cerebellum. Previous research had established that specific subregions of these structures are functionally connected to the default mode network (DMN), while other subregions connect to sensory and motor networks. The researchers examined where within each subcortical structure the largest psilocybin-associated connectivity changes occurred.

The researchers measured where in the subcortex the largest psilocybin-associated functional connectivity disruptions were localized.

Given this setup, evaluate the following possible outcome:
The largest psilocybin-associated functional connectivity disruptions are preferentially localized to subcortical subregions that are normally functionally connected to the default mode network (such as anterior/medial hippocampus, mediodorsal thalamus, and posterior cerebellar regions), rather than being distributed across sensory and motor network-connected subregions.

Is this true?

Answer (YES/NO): YES